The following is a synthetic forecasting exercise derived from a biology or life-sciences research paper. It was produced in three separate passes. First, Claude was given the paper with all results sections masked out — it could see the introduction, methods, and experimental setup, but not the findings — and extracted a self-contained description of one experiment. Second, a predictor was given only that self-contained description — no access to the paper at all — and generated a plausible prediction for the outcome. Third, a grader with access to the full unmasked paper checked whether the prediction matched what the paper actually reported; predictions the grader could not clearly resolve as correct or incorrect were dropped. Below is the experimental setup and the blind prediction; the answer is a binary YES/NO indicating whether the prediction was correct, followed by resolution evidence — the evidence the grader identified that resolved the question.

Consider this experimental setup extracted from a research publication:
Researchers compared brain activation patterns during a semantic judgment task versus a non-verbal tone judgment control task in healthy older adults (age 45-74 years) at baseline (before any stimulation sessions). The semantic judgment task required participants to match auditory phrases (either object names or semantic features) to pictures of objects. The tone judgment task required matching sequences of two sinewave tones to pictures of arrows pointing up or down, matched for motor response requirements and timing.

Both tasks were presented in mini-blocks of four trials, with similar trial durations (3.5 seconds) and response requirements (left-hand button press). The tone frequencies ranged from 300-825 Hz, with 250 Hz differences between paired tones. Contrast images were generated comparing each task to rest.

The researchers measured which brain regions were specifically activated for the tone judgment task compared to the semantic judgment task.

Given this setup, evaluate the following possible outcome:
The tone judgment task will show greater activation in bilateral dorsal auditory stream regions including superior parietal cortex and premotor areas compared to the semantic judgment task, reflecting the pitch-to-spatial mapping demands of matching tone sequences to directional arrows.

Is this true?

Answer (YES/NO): NO